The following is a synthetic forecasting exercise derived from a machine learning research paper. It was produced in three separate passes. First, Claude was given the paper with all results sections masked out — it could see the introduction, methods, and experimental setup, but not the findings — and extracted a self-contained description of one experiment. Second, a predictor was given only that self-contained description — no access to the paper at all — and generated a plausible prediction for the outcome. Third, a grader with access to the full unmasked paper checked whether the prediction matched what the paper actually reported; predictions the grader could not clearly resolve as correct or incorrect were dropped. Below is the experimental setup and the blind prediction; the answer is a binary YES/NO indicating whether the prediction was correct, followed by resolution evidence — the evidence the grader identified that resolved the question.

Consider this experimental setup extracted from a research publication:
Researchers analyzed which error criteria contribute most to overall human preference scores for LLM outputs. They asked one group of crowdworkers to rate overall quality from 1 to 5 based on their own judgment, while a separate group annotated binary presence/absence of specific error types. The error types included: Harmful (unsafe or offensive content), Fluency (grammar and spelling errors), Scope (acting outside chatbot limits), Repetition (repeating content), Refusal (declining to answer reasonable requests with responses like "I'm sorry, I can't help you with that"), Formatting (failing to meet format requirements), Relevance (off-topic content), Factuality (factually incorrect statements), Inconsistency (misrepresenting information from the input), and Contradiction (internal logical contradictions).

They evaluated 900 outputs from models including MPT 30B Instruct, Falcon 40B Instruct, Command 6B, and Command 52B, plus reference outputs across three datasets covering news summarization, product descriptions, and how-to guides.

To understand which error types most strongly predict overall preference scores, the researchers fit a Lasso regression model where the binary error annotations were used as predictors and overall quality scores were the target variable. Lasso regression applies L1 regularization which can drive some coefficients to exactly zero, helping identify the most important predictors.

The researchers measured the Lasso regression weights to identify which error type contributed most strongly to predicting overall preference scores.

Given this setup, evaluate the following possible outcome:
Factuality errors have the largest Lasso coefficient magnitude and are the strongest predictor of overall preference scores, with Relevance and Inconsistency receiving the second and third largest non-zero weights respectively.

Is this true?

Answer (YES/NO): NO